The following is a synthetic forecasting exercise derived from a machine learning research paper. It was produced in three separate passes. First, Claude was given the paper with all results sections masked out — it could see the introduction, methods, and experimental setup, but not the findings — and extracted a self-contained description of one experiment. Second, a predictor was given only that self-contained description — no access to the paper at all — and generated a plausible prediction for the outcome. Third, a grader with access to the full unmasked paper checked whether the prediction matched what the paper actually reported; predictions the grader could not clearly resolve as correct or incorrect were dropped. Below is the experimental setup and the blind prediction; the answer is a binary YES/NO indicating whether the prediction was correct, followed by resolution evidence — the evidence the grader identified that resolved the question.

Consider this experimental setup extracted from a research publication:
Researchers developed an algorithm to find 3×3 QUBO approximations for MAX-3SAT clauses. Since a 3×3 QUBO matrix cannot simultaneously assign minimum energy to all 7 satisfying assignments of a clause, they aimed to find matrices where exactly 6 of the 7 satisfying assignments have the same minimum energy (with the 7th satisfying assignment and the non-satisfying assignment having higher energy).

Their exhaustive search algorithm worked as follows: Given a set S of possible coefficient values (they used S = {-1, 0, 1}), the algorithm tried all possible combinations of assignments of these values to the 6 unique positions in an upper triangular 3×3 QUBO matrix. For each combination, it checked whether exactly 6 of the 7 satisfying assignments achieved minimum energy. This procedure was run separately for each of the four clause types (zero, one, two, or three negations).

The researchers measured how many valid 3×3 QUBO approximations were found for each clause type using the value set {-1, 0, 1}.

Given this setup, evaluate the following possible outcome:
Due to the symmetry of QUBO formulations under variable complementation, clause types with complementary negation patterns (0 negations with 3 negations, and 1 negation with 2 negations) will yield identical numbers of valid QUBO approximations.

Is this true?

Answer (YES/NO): YES